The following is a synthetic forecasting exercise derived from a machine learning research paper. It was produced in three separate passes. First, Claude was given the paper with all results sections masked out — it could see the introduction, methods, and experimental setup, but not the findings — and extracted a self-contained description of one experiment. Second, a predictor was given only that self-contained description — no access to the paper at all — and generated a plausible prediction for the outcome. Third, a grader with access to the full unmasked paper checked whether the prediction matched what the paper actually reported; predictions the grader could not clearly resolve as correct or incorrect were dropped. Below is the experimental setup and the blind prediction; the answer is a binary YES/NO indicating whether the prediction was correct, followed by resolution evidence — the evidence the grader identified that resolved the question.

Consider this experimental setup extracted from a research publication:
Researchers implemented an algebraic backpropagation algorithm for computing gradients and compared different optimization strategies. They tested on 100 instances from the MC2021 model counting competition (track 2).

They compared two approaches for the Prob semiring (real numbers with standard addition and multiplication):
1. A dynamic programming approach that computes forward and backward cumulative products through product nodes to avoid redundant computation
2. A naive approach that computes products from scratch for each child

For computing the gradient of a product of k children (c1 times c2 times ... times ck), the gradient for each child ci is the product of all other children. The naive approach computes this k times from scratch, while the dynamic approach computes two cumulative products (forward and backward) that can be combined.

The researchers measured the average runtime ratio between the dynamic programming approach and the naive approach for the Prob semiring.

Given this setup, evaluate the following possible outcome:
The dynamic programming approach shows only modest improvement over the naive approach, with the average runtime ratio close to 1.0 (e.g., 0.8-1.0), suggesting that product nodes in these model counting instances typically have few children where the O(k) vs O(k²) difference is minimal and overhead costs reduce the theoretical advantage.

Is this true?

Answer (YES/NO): NO